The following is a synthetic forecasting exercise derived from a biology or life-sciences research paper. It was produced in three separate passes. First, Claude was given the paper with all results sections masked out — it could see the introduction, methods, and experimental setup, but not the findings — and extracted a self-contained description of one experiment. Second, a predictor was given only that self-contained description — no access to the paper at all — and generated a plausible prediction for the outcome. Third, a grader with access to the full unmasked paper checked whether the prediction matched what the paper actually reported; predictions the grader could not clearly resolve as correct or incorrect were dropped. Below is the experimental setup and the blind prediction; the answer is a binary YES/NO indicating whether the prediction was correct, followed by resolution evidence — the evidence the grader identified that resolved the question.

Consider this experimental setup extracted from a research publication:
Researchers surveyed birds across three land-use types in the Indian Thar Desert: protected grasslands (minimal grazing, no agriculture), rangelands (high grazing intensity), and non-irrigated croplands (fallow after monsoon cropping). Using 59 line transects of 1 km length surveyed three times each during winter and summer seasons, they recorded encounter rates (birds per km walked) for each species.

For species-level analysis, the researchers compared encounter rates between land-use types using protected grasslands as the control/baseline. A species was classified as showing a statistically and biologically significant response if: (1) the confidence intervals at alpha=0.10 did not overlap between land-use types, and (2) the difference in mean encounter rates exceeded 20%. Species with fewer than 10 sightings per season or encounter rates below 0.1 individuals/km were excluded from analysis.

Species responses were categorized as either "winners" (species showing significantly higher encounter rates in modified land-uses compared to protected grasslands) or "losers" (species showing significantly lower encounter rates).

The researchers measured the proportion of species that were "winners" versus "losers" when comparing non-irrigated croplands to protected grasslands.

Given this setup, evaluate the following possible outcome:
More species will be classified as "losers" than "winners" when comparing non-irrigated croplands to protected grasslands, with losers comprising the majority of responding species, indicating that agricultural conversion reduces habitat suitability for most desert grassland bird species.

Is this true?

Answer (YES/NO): NO